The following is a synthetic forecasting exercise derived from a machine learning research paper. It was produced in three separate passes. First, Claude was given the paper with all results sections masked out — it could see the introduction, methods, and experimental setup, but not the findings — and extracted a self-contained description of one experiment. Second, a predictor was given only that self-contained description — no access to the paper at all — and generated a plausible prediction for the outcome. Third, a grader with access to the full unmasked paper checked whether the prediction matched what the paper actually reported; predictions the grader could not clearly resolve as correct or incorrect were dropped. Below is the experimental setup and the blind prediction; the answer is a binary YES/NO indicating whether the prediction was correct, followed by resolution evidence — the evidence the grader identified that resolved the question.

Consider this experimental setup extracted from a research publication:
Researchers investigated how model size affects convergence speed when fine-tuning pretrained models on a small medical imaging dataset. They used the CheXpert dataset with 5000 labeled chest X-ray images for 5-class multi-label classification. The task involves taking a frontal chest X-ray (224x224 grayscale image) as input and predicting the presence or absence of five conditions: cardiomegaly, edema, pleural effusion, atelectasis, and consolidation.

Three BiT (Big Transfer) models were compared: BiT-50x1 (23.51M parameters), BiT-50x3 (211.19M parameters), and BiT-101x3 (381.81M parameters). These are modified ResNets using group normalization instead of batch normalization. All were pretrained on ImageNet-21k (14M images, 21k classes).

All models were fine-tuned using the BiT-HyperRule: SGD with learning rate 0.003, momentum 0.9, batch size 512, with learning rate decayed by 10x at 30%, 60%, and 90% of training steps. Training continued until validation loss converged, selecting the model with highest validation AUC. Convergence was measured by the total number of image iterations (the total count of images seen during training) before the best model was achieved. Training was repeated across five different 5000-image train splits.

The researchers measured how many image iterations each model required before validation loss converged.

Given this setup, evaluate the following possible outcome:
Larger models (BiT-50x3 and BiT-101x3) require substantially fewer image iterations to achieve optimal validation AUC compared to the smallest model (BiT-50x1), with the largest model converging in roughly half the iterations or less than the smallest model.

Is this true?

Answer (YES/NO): YES